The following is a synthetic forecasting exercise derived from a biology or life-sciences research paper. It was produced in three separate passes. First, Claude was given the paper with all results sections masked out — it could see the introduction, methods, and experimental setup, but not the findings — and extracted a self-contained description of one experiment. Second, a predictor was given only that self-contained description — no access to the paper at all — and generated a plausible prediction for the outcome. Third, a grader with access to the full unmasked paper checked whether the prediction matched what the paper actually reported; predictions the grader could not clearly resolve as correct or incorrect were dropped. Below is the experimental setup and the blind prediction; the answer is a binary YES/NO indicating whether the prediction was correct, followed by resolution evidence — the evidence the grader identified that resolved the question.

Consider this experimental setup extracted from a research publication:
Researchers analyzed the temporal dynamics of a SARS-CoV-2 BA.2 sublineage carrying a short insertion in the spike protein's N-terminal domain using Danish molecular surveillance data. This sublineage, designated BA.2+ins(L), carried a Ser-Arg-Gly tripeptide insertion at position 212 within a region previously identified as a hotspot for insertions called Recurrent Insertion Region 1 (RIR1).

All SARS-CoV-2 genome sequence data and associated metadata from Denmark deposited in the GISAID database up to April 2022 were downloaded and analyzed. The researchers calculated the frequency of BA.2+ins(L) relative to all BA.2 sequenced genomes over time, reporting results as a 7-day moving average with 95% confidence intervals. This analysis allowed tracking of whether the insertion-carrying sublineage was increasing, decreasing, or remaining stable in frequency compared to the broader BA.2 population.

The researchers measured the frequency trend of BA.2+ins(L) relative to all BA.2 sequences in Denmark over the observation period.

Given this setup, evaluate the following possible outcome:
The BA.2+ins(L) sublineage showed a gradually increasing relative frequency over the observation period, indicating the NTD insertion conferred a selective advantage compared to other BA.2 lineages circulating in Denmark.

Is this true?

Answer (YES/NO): YES